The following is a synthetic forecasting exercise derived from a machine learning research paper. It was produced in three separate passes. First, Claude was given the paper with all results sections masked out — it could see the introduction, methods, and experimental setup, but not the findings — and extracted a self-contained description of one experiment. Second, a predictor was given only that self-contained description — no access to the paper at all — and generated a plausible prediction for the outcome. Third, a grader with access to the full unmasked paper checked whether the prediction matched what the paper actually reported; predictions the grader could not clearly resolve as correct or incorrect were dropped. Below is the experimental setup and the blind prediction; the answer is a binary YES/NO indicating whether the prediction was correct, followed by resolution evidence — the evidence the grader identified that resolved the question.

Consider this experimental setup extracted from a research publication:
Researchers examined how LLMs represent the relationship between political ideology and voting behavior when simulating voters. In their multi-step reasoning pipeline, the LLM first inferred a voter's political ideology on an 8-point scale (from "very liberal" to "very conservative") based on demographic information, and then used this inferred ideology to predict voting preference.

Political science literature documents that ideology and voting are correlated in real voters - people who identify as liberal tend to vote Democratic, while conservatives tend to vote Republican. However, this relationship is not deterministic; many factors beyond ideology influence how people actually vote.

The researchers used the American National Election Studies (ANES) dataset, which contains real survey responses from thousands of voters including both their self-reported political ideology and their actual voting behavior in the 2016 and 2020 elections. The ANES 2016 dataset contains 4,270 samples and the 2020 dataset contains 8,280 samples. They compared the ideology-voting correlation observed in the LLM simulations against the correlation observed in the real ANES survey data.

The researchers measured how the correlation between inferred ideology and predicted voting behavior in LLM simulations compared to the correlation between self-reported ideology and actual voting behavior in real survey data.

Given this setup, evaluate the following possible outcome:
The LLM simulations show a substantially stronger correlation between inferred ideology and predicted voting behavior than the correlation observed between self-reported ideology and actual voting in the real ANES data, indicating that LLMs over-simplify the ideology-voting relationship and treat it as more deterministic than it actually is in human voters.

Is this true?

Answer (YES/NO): YES